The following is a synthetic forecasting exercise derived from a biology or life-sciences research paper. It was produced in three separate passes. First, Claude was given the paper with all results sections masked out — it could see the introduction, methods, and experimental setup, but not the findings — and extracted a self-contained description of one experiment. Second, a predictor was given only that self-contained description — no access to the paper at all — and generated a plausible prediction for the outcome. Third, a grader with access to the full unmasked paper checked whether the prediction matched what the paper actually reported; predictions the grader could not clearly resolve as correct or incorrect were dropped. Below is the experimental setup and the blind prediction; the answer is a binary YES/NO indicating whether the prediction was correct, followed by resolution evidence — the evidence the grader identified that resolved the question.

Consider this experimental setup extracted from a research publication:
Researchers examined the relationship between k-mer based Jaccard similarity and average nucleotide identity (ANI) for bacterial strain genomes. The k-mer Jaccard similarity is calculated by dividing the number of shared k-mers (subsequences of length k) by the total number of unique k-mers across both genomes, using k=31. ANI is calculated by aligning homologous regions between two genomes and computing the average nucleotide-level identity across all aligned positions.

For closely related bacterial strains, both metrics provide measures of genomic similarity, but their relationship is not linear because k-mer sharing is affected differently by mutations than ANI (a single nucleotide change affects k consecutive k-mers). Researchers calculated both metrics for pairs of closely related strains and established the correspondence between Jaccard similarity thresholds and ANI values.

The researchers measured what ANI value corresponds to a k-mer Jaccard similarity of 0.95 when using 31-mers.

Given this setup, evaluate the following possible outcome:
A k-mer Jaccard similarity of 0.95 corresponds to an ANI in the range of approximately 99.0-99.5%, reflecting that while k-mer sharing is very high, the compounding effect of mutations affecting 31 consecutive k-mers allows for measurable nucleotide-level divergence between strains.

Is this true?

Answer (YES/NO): NO